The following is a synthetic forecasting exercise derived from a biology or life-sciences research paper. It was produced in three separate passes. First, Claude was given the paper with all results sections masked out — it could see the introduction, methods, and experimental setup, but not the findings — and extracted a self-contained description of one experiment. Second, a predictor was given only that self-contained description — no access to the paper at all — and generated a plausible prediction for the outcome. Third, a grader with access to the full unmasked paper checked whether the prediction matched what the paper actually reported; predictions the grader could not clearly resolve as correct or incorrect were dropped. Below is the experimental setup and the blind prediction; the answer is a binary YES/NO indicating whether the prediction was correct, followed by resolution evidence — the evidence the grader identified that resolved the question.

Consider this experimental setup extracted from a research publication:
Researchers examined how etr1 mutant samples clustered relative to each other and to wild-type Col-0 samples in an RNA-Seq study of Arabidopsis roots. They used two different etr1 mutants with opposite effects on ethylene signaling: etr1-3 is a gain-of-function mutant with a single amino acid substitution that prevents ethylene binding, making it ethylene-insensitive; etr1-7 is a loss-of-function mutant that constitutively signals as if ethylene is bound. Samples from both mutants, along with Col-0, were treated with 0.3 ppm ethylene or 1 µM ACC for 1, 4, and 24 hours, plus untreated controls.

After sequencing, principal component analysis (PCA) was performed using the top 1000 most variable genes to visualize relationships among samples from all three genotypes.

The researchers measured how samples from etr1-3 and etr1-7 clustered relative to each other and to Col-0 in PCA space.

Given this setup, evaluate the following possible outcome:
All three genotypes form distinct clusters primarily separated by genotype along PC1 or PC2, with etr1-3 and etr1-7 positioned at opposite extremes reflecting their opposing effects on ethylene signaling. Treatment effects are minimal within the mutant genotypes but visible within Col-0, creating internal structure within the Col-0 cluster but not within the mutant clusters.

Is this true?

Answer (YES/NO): NO